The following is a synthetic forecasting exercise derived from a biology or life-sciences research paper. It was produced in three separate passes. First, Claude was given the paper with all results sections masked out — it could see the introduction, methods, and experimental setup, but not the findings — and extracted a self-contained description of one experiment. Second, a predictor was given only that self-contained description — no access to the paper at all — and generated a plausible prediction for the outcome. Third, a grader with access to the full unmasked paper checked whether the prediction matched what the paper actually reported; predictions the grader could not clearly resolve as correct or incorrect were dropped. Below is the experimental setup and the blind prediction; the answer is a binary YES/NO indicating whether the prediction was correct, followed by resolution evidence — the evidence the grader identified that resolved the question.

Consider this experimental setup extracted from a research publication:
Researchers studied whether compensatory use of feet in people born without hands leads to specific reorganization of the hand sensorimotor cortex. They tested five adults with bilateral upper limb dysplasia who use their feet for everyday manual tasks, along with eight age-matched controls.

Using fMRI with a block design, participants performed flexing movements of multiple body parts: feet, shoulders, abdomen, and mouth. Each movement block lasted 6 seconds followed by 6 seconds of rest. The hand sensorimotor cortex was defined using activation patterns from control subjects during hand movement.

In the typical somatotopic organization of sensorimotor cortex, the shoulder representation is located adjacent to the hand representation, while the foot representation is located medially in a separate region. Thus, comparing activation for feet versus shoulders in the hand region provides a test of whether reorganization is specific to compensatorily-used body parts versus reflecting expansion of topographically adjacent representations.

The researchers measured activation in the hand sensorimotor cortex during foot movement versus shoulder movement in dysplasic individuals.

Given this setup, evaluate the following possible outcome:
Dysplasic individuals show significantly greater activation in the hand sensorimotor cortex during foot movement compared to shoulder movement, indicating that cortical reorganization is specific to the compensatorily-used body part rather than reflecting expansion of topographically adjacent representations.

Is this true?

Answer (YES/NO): NO